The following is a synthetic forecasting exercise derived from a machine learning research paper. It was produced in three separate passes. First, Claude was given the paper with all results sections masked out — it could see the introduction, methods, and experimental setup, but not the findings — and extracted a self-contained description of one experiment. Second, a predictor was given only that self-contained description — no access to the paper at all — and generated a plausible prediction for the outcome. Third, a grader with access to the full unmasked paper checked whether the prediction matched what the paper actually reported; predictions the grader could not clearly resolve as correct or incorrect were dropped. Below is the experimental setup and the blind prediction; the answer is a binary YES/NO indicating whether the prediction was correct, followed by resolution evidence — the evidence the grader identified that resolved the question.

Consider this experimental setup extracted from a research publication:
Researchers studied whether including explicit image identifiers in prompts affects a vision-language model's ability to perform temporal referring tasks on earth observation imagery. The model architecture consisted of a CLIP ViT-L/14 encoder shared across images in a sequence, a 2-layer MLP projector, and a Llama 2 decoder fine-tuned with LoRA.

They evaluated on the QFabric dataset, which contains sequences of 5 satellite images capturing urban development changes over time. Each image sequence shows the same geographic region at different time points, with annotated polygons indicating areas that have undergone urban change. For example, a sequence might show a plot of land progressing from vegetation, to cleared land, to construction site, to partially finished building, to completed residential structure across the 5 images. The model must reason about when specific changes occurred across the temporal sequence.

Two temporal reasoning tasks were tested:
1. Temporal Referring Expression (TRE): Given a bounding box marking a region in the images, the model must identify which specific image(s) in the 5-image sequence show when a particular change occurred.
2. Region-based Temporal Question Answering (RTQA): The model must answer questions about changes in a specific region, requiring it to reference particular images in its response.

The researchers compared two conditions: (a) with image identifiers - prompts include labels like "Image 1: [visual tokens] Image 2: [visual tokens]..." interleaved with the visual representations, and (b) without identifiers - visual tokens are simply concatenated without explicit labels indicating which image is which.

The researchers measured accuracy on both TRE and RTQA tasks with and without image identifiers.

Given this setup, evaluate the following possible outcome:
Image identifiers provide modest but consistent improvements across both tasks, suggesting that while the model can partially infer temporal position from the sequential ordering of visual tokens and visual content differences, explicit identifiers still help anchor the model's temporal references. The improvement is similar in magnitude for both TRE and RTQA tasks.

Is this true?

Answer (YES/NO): NO